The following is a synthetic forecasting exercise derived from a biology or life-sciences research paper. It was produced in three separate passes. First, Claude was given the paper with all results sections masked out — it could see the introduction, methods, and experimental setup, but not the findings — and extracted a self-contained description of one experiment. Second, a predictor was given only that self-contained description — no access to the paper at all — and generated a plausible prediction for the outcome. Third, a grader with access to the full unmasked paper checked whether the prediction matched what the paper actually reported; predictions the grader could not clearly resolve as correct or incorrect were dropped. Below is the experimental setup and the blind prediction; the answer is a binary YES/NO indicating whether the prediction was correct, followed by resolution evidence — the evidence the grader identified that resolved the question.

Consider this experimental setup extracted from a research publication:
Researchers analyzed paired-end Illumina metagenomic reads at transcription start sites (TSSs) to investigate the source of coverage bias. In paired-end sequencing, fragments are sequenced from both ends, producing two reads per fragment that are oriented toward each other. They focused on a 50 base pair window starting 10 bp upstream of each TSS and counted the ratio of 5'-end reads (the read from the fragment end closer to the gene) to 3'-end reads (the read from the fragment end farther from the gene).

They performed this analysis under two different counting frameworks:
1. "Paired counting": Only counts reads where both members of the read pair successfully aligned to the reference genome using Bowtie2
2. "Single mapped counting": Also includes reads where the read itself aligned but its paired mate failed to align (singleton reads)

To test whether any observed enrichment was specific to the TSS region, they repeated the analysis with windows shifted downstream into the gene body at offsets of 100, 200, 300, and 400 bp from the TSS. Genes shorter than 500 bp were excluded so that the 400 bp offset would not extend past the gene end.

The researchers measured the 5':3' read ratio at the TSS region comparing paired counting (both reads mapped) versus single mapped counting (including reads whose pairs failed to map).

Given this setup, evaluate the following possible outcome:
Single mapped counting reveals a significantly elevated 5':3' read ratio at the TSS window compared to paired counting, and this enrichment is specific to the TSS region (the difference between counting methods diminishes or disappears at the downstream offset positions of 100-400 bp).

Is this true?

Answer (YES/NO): NO